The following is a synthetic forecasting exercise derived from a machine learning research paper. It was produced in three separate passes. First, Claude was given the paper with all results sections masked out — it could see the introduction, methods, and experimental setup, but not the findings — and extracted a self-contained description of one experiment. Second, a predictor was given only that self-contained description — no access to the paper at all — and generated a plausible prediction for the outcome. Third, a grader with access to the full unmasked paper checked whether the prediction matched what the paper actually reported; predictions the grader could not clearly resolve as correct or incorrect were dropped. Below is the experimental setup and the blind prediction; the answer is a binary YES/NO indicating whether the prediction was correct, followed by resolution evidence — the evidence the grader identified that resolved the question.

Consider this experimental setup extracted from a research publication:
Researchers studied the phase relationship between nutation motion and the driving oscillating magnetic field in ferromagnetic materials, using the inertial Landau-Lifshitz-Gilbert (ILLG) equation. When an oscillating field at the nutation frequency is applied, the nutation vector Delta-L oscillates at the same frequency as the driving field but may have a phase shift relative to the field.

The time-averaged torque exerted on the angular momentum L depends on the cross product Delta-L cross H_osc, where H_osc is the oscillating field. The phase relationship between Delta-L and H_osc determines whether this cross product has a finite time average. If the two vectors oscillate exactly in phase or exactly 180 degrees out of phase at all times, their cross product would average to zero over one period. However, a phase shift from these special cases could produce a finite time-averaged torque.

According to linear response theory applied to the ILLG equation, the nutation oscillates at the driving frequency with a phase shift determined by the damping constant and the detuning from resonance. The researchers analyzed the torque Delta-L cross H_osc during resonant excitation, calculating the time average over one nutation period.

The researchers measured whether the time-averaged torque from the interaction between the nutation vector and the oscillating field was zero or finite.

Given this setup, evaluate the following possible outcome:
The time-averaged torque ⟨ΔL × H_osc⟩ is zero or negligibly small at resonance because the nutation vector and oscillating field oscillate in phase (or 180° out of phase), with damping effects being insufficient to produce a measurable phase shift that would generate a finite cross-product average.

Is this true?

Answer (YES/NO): NO